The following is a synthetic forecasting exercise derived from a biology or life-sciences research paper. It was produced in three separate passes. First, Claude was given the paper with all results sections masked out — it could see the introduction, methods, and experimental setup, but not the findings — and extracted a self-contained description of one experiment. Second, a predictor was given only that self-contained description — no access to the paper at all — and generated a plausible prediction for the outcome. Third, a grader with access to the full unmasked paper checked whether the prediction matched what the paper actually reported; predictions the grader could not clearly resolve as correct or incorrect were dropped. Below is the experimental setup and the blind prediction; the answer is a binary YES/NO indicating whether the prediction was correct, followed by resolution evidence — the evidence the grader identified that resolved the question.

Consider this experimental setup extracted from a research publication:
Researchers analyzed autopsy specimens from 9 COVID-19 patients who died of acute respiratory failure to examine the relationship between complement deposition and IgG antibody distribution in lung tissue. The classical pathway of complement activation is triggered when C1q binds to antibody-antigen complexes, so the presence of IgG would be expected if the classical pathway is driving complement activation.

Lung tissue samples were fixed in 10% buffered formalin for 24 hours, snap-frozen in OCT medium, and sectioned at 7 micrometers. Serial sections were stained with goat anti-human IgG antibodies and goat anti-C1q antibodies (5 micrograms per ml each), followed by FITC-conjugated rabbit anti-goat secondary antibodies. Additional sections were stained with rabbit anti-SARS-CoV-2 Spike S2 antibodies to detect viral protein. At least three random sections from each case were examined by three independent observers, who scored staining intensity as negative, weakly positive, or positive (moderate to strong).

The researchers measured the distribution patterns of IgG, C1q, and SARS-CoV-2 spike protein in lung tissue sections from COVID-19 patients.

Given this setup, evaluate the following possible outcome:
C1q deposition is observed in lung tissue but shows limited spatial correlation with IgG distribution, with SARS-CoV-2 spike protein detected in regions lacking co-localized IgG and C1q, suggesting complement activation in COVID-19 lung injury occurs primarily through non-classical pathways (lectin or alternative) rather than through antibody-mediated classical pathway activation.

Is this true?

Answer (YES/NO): NO